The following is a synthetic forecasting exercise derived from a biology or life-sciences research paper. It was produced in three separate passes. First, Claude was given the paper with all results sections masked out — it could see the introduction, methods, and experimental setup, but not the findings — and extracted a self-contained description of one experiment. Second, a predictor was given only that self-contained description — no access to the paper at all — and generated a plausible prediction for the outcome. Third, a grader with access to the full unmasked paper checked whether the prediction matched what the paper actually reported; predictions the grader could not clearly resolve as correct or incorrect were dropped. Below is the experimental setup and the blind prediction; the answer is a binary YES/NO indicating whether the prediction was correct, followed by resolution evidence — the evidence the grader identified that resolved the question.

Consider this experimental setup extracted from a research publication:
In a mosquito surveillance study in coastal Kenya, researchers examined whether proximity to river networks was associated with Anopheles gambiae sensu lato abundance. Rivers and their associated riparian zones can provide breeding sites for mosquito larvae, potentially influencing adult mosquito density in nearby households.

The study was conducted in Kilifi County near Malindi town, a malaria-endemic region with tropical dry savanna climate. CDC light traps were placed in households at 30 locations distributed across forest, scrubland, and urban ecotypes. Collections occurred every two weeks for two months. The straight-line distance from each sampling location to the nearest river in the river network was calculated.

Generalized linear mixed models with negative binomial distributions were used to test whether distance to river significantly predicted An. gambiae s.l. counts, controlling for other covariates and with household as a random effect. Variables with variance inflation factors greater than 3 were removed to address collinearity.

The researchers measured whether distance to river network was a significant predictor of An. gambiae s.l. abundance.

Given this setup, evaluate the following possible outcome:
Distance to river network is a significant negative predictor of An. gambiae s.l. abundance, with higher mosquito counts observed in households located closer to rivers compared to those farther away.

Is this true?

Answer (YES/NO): NO